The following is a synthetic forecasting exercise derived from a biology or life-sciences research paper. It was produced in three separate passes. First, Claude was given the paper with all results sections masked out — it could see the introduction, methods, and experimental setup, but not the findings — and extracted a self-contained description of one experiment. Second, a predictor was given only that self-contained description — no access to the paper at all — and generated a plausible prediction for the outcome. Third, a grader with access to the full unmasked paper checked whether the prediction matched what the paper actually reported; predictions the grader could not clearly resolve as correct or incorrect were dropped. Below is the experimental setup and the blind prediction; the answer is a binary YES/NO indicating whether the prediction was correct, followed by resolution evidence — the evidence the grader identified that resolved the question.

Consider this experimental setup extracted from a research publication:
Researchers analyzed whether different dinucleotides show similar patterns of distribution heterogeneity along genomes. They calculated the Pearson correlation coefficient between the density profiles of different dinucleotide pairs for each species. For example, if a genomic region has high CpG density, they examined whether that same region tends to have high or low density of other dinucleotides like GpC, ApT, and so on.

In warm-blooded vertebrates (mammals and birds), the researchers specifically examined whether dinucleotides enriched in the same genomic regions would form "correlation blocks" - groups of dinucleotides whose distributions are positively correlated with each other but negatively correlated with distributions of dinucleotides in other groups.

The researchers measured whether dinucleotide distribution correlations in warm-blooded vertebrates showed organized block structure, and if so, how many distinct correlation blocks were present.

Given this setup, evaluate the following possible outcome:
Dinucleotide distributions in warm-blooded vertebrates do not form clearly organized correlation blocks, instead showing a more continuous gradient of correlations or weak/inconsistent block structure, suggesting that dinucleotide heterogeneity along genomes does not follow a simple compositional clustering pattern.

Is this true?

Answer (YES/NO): NO